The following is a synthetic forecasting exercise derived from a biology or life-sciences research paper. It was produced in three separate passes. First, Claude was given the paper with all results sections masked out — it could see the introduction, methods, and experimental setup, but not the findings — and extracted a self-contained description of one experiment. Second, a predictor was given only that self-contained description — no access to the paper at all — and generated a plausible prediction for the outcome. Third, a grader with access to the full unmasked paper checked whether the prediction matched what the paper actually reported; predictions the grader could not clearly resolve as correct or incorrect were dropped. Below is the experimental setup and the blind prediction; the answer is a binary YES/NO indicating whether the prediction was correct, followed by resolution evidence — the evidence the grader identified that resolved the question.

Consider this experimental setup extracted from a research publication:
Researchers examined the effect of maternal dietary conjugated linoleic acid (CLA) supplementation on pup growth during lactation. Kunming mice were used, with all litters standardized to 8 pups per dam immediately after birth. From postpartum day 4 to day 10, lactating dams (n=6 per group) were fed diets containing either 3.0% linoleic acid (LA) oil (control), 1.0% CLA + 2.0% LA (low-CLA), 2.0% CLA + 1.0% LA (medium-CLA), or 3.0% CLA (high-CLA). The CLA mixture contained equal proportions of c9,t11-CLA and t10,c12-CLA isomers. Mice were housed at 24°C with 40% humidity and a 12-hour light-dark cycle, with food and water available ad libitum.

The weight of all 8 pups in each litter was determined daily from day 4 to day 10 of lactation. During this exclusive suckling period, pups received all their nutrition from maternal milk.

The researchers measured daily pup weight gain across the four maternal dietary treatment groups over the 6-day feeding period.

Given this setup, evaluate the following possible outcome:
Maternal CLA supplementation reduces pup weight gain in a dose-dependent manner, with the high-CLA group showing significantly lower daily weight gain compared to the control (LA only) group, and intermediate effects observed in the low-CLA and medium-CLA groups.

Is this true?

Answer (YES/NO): NO